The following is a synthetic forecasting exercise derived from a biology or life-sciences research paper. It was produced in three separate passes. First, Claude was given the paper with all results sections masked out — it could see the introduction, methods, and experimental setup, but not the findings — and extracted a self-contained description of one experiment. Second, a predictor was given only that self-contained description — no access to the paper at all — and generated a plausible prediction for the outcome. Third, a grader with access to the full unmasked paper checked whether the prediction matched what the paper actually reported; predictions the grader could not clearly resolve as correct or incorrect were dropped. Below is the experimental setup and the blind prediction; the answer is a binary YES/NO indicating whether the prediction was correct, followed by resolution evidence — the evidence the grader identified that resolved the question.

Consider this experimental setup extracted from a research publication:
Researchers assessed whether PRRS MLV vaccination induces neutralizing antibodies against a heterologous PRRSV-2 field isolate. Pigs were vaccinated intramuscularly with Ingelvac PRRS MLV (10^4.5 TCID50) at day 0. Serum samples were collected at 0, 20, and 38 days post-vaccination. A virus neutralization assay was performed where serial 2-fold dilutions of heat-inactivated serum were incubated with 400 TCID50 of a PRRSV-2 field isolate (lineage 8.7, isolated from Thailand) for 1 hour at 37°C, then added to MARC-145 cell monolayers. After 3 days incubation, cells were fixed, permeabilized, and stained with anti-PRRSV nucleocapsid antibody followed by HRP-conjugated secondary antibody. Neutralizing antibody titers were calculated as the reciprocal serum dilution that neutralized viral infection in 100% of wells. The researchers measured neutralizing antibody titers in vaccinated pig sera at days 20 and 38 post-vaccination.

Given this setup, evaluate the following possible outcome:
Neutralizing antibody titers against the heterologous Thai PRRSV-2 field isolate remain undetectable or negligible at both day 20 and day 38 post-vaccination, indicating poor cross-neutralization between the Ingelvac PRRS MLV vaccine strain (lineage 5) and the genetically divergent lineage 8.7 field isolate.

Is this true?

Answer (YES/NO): YES